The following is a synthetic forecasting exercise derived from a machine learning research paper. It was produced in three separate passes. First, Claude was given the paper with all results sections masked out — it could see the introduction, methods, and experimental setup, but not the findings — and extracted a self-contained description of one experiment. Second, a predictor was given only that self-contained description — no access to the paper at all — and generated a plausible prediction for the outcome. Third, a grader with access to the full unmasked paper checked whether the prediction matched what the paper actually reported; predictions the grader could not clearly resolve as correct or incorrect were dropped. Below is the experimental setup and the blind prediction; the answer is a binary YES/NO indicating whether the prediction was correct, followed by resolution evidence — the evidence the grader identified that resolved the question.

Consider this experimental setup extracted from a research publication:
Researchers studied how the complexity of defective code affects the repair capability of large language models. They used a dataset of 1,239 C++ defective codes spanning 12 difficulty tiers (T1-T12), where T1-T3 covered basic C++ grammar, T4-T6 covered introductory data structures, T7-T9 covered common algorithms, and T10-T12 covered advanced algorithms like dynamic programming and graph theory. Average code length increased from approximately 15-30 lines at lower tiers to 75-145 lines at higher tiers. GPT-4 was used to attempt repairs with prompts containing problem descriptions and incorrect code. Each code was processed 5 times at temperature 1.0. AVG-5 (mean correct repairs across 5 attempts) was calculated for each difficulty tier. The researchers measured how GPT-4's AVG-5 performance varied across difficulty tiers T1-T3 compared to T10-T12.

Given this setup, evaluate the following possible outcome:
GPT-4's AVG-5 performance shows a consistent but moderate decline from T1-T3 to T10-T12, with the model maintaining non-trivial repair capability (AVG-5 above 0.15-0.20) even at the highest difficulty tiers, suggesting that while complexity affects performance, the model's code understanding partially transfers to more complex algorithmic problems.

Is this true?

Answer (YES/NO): NO